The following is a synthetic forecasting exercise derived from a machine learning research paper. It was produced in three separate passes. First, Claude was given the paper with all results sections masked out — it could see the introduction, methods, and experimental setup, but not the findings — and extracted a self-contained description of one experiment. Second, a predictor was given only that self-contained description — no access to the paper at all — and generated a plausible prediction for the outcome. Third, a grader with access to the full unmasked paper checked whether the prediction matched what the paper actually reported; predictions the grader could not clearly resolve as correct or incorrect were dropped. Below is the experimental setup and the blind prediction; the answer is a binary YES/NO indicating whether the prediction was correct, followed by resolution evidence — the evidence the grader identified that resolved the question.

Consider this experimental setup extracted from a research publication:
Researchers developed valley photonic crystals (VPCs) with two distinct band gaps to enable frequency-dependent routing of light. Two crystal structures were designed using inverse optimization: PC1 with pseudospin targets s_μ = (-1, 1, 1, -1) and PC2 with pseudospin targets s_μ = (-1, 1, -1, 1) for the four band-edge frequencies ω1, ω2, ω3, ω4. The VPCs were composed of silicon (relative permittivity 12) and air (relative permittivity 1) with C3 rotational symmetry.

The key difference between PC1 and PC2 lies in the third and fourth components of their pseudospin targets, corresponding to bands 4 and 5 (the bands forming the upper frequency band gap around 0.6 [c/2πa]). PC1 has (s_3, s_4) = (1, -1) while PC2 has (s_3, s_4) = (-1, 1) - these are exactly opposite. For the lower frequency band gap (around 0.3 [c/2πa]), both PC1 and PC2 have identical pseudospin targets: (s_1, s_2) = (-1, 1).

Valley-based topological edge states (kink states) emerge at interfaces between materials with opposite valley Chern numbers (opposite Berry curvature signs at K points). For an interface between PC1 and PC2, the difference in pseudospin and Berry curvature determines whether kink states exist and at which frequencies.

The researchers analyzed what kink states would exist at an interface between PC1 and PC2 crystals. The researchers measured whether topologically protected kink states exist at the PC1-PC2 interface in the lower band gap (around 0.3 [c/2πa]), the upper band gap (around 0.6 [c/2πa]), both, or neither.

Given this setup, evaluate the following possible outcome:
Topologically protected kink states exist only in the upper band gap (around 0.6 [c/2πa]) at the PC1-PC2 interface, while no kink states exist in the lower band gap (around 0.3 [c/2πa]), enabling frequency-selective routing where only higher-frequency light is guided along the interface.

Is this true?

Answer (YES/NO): YES